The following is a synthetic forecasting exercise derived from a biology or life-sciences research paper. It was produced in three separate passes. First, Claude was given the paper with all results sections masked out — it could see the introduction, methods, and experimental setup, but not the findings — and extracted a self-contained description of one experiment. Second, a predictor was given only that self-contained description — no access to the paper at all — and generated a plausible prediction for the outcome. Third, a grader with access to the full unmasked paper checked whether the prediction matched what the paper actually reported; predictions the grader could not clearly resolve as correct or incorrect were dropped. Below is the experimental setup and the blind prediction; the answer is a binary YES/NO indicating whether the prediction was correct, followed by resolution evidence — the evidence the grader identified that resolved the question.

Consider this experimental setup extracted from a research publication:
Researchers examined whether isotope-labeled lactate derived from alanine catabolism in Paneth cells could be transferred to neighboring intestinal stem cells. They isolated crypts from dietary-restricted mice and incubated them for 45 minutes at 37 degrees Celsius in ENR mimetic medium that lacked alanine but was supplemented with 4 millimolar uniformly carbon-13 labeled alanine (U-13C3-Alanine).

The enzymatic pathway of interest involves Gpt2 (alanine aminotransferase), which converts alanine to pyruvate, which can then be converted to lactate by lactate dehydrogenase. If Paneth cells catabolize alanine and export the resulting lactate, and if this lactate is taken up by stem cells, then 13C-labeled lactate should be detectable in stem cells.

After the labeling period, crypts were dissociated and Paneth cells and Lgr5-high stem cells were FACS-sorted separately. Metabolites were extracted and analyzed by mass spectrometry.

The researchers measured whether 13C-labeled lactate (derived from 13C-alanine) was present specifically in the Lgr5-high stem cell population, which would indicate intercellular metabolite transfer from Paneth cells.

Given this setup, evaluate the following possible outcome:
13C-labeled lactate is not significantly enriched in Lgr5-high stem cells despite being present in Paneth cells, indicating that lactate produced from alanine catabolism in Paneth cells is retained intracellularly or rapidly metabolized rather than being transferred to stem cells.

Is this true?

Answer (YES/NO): NO